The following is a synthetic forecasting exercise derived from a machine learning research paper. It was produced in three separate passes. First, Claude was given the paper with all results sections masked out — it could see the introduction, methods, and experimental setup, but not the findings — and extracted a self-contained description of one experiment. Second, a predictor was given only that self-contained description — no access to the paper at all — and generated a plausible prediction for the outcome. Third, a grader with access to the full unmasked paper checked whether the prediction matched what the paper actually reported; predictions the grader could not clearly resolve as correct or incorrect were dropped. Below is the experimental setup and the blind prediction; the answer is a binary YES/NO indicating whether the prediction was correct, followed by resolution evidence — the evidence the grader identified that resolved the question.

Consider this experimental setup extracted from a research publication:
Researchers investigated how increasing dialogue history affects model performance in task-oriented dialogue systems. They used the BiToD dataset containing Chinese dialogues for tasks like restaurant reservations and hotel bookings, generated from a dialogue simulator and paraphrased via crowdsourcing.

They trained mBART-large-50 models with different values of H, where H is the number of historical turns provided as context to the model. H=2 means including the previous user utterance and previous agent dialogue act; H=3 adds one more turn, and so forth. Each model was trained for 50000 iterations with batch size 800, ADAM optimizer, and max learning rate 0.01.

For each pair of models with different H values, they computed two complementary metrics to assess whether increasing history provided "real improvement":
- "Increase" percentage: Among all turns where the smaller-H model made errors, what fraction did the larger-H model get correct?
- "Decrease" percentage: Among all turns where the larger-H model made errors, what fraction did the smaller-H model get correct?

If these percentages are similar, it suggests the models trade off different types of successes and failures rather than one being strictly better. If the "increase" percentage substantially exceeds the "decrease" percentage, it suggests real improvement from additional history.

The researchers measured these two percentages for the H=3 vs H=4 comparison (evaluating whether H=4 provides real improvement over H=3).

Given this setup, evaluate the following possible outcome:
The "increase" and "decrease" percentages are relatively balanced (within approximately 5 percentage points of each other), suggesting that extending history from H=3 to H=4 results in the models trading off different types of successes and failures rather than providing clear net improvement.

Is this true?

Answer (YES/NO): NO